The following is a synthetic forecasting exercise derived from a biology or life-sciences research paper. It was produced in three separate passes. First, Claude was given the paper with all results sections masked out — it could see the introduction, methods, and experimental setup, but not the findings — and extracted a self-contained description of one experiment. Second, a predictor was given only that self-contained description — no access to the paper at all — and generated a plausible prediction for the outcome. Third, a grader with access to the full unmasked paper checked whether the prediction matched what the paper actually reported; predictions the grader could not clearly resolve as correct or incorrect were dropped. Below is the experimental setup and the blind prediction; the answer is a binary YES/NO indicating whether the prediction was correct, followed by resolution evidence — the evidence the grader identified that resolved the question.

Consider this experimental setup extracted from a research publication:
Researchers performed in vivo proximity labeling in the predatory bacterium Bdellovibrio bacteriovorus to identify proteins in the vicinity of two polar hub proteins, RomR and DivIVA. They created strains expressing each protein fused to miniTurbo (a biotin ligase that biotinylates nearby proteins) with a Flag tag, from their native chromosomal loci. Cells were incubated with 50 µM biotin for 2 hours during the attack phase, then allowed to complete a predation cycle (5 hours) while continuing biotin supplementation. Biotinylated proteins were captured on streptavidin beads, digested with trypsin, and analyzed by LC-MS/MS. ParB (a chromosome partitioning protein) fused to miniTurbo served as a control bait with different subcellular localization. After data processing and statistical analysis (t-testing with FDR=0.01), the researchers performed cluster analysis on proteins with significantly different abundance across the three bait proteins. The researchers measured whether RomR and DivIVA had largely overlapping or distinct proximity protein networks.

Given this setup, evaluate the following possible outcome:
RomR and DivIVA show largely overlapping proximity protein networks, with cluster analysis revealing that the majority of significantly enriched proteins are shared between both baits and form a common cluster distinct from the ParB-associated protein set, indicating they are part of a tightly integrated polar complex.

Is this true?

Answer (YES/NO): NO